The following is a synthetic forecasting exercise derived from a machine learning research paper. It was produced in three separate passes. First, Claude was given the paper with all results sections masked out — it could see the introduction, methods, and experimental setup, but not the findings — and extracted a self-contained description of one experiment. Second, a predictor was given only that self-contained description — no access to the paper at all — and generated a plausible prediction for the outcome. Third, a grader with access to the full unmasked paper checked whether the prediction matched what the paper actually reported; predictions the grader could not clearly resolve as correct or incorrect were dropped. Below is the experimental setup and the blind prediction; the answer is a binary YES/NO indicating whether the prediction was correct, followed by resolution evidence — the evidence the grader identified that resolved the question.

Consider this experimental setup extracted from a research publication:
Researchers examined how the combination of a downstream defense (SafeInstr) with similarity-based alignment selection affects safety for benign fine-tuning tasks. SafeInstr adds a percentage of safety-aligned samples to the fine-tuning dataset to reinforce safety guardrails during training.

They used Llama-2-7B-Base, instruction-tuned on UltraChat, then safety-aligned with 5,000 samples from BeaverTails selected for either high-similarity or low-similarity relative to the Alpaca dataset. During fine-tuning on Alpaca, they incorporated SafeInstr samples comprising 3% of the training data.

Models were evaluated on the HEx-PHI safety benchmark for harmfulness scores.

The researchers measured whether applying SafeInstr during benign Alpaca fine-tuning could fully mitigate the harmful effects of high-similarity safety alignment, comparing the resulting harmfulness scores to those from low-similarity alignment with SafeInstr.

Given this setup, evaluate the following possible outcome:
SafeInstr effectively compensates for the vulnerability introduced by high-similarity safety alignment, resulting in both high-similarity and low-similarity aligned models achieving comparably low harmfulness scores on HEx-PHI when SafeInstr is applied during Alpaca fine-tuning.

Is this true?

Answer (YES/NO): NO